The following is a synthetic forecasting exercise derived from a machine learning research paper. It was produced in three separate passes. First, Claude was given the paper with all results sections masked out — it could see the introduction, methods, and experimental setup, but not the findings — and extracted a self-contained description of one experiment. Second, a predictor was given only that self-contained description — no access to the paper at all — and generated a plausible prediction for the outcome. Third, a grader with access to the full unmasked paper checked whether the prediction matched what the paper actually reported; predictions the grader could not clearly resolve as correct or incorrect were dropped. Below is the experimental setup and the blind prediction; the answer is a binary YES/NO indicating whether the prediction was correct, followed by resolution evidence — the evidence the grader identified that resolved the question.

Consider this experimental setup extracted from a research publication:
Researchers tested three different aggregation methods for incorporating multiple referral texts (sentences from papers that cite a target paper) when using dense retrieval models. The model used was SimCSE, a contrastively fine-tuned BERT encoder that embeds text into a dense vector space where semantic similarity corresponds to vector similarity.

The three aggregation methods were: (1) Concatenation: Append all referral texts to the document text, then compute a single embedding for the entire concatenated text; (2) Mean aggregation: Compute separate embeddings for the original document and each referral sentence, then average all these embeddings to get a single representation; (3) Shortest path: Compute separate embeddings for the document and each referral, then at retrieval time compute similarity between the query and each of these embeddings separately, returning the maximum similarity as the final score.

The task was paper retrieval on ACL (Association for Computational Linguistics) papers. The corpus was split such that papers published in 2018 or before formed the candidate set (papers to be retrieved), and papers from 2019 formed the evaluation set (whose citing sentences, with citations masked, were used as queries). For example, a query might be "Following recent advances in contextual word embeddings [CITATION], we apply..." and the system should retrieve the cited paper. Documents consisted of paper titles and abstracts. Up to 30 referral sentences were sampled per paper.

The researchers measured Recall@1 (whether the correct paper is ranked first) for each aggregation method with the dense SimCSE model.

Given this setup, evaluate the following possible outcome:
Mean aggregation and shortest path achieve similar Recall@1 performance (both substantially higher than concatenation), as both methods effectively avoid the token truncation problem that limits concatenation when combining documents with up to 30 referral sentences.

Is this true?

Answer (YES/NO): NO